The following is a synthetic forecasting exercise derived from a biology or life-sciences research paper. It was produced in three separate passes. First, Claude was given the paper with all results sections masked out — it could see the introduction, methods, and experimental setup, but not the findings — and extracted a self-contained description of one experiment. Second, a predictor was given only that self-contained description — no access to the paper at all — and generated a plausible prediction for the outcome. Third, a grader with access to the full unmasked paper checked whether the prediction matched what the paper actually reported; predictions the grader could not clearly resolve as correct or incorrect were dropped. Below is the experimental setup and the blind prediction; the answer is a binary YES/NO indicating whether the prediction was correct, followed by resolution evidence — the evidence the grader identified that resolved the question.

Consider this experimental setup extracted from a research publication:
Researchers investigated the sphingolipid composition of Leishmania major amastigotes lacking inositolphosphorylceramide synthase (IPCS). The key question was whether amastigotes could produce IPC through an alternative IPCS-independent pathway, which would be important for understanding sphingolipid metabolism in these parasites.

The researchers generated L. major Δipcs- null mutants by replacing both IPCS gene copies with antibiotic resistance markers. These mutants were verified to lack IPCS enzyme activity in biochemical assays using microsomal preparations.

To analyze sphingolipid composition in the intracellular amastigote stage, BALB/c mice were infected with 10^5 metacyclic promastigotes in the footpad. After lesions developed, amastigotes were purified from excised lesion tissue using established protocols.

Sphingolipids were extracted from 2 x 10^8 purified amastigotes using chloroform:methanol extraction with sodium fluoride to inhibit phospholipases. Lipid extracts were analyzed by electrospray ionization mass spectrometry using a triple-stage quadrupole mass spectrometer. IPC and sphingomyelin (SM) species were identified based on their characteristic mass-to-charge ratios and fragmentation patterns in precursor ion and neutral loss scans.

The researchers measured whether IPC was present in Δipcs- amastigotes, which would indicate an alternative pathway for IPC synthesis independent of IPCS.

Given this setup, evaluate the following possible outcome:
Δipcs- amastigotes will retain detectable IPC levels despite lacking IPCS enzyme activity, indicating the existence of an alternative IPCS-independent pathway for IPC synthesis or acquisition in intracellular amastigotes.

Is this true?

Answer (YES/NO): NO